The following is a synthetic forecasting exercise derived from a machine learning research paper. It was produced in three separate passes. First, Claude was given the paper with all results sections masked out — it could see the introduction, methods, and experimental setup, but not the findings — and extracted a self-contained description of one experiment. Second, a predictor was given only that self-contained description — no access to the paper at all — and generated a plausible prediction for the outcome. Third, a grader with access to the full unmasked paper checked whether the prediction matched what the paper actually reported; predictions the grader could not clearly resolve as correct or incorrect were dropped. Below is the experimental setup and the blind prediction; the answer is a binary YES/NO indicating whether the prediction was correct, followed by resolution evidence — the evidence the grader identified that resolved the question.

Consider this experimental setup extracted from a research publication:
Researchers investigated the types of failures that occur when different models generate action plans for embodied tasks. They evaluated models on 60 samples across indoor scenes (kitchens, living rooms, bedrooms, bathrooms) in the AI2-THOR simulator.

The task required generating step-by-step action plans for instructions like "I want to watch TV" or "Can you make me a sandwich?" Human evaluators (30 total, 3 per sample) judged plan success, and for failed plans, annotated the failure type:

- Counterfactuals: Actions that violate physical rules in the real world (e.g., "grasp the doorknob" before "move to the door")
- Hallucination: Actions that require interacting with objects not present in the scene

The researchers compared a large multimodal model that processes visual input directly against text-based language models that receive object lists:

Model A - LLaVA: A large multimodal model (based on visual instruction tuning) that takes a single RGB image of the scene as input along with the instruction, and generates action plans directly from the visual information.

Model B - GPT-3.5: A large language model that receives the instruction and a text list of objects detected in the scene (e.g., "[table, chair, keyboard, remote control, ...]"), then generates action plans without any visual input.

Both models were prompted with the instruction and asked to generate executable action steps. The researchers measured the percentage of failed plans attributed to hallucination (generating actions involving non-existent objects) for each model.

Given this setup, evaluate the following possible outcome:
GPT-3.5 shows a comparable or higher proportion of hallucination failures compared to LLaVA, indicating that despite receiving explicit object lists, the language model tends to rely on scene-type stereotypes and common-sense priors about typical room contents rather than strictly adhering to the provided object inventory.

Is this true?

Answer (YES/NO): NO